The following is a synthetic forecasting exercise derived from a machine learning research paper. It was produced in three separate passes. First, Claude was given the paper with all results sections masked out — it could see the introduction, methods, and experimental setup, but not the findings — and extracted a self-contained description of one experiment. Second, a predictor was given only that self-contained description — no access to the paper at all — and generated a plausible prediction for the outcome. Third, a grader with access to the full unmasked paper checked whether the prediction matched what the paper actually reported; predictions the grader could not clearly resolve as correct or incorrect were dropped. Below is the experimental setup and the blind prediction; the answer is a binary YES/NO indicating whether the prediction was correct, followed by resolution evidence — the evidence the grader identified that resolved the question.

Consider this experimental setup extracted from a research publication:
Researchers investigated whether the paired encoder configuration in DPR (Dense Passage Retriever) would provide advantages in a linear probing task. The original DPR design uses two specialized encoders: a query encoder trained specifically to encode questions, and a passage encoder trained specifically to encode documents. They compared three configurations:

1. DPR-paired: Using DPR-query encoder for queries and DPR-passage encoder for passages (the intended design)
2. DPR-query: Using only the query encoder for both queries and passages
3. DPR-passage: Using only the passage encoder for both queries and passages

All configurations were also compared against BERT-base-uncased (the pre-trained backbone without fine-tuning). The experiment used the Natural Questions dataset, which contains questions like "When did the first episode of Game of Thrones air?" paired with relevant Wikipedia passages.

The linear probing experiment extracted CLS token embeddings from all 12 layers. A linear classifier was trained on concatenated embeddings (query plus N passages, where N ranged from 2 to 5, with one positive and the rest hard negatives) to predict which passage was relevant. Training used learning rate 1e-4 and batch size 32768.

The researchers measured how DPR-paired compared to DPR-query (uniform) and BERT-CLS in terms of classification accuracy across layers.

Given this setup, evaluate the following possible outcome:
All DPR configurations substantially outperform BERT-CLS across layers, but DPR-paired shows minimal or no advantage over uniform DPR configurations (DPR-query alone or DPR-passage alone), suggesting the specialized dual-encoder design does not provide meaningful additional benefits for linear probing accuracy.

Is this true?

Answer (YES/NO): NO